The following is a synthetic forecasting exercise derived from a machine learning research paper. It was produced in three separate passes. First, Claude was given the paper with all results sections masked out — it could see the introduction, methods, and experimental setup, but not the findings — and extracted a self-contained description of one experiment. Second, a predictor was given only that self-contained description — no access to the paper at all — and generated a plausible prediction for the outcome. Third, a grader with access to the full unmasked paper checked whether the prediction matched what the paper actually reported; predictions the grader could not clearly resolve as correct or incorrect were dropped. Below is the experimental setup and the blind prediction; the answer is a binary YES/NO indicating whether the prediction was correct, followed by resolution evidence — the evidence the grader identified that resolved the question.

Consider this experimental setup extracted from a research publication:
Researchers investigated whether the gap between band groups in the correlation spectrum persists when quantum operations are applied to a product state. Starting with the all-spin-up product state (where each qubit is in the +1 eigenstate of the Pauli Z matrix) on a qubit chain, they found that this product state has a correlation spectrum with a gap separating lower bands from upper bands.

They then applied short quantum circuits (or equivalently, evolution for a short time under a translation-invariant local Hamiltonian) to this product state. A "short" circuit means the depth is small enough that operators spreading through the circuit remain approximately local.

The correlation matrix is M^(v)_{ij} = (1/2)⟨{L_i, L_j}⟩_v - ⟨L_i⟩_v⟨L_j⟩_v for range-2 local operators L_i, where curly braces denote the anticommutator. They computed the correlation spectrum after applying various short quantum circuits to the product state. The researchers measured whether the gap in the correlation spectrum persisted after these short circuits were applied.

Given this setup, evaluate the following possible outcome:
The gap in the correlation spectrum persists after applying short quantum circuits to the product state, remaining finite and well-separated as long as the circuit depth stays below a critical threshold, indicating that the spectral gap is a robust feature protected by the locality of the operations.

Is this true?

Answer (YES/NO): NO